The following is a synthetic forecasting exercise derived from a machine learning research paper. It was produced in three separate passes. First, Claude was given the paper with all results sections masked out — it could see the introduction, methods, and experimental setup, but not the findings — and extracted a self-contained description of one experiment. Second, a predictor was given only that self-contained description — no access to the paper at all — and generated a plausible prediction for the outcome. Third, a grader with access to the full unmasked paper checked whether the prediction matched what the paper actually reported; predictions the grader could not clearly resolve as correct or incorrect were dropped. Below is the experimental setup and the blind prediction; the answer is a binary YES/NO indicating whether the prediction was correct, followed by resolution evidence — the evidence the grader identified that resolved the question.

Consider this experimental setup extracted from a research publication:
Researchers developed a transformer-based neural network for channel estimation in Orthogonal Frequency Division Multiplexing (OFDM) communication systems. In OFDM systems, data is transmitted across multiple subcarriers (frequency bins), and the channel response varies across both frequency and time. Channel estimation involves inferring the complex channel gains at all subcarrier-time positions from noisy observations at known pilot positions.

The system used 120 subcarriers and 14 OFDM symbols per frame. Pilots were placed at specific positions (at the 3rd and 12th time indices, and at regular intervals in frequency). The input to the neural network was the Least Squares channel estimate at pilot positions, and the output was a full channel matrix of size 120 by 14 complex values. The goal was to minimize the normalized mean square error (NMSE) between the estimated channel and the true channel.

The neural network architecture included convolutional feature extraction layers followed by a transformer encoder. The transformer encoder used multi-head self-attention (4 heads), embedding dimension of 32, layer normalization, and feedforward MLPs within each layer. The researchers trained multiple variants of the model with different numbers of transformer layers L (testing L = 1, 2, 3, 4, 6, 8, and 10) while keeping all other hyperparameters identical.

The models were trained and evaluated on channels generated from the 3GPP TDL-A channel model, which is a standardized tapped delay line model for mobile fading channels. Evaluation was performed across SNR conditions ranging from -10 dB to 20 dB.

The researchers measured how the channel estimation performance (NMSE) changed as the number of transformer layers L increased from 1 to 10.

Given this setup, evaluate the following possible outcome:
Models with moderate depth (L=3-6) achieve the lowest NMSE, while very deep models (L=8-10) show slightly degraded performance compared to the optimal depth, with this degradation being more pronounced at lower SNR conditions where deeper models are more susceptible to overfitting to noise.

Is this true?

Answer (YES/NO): NO